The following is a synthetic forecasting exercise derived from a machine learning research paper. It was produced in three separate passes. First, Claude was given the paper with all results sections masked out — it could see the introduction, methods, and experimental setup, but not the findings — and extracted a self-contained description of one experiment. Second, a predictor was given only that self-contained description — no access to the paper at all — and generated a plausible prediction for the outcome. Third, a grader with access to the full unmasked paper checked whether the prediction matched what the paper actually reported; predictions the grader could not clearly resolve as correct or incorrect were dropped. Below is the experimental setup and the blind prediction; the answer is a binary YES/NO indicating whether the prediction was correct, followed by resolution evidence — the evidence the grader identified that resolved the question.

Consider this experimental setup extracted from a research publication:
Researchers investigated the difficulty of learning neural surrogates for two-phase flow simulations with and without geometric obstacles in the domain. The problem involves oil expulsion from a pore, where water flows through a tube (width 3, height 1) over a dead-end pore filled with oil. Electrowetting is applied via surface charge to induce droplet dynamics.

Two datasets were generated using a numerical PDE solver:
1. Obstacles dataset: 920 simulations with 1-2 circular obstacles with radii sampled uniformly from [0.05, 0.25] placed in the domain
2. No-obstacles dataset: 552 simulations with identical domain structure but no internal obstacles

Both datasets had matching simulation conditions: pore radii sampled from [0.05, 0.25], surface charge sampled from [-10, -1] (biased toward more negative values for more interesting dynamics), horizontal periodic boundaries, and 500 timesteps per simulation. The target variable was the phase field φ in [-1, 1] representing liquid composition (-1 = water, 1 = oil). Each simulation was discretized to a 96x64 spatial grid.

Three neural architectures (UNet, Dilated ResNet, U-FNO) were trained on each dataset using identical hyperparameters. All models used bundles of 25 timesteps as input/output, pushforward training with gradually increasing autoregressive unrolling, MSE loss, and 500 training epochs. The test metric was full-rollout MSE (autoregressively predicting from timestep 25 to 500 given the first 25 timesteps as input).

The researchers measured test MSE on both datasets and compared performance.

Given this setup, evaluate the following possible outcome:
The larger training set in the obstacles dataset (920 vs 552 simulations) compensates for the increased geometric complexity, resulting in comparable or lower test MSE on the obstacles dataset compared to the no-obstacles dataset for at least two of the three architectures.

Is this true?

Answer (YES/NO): NO